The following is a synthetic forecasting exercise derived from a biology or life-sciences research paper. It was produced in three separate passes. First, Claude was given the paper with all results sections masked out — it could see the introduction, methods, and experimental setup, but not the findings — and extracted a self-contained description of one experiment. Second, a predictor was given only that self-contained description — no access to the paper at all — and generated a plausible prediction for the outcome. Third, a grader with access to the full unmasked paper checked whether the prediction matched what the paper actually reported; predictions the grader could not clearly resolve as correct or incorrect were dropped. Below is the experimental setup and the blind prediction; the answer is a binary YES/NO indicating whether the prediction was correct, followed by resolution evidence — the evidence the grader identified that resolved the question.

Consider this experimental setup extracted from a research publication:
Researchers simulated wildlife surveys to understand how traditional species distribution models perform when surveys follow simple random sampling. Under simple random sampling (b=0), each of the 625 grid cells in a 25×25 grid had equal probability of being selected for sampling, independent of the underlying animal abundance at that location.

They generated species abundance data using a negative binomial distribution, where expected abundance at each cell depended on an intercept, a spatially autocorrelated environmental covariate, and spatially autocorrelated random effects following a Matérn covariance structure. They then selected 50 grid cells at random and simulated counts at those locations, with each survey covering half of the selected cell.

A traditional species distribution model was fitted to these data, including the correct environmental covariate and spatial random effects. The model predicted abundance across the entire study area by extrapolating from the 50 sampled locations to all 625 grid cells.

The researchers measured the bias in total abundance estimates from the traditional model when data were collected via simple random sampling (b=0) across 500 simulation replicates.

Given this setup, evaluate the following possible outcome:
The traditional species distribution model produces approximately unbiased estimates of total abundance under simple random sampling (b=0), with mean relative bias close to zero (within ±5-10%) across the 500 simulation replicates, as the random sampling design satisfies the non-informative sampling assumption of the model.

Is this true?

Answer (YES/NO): NO